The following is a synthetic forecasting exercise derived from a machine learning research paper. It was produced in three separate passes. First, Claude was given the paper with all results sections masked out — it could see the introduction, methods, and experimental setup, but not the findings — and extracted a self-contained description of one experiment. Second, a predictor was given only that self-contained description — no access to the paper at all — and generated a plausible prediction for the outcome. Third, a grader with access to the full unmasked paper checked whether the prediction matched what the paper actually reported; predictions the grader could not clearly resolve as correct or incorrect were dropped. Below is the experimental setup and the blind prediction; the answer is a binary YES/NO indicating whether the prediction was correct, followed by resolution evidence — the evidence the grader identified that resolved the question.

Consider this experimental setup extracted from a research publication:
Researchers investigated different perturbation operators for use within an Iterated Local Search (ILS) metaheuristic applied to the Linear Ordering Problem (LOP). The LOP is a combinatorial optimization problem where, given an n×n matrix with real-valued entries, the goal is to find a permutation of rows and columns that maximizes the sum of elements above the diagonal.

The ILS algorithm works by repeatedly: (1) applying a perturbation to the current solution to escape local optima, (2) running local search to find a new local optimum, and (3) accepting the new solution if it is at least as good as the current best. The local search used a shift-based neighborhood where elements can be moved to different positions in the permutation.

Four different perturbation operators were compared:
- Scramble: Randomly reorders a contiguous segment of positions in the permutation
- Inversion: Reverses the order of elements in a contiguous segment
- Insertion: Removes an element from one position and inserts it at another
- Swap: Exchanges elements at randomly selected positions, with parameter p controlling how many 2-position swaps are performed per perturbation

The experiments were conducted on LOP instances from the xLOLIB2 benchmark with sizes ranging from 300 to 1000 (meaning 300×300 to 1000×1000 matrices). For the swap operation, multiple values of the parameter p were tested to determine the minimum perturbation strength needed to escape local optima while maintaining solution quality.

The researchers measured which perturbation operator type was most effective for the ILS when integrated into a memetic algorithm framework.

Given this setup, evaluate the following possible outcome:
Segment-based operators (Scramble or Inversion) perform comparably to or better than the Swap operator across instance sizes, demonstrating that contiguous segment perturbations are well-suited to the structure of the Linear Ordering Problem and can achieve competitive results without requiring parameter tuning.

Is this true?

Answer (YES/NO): NO